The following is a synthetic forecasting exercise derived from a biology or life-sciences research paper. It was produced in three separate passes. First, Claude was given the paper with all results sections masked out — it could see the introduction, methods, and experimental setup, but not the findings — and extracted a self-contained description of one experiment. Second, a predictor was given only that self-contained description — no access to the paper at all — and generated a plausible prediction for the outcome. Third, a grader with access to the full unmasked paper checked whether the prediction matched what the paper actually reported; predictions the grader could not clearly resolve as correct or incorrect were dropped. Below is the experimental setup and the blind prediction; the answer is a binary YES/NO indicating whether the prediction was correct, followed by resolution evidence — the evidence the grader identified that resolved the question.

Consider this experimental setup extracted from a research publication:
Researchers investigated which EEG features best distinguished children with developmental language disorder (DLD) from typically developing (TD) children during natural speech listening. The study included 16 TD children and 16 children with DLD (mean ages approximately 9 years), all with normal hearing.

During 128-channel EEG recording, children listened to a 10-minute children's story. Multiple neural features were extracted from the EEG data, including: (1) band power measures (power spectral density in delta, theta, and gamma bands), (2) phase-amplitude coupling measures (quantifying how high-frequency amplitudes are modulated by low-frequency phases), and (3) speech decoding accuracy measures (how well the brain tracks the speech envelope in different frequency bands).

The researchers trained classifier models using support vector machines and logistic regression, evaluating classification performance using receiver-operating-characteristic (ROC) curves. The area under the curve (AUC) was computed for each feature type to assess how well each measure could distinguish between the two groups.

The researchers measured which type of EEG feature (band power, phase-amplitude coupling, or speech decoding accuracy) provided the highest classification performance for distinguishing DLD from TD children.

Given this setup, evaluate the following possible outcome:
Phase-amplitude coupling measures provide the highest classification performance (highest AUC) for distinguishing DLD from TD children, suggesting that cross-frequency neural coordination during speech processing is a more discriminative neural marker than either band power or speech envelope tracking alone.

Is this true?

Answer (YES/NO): NO